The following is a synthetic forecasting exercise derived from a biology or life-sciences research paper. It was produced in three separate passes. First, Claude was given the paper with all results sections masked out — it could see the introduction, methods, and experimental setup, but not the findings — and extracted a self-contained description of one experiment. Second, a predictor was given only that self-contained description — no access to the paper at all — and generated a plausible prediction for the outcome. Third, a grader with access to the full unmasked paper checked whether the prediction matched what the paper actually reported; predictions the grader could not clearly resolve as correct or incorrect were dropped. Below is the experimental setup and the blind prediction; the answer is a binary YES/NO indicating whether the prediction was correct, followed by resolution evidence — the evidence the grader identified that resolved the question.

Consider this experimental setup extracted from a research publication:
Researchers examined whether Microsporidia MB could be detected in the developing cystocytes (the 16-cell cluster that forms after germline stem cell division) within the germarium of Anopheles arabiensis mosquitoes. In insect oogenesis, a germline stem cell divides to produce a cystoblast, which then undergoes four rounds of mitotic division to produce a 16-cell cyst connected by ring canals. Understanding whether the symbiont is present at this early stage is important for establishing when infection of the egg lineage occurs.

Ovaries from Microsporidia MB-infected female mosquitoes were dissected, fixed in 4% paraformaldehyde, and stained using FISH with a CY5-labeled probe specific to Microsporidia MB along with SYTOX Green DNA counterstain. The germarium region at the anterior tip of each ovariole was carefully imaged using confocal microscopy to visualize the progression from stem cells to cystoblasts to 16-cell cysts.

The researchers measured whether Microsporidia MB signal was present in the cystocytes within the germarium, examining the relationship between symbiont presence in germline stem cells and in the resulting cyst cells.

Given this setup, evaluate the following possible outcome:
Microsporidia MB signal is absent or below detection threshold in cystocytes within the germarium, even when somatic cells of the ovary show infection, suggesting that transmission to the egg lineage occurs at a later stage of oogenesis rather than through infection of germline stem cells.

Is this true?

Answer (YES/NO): NO